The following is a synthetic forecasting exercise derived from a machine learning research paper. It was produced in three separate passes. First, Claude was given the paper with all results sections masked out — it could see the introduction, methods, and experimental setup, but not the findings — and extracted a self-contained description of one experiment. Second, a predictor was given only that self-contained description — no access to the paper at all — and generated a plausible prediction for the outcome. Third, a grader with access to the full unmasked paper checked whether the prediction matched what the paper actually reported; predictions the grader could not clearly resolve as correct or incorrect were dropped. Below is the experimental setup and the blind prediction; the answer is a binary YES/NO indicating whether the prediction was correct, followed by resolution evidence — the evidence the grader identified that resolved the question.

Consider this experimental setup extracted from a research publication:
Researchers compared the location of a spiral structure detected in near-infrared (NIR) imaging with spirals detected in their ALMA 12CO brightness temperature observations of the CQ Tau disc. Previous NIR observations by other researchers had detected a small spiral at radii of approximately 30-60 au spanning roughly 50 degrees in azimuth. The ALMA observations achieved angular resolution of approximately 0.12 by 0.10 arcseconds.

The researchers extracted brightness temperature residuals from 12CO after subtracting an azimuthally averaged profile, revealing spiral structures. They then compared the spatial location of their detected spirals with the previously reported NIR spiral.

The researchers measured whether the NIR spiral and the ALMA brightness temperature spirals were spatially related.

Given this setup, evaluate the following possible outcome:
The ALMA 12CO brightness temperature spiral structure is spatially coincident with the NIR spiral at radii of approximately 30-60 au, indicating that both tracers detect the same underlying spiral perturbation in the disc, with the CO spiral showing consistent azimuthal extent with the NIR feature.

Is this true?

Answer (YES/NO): NO